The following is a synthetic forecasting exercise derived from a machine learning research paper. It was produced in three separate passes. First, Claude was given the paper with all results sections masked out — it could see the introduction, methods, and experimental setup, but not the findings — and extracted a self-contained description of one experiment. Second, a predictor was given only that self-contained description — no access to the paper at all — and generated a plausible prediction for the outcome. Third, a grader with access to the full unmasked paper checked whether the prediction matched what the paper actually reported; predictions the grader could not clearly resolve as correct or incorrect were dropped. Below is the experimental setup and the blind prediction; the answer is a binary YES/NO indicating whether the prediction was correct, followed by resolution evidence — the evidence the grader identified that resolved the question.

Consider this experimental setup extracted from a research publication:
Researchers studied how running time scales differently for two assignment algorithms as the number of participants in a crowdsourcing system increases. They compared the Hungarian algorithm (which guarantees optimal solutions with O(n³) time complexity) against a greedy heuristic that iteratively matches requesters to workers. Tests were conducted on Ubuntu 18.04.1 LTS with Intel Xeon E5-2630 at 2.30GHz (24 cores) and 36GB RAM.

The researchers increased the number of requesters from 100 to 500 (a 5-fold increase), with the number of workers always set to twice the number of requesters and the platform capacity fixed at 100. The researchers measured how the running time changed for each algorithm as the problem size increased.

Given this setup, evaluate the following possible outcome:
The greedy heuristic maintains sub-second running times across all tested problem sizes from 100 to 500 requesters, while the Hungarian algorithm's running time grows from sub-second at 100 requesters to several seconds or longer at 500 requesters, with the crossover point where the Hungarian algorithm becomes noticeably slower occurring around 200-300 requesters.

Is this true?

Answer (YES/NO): NO